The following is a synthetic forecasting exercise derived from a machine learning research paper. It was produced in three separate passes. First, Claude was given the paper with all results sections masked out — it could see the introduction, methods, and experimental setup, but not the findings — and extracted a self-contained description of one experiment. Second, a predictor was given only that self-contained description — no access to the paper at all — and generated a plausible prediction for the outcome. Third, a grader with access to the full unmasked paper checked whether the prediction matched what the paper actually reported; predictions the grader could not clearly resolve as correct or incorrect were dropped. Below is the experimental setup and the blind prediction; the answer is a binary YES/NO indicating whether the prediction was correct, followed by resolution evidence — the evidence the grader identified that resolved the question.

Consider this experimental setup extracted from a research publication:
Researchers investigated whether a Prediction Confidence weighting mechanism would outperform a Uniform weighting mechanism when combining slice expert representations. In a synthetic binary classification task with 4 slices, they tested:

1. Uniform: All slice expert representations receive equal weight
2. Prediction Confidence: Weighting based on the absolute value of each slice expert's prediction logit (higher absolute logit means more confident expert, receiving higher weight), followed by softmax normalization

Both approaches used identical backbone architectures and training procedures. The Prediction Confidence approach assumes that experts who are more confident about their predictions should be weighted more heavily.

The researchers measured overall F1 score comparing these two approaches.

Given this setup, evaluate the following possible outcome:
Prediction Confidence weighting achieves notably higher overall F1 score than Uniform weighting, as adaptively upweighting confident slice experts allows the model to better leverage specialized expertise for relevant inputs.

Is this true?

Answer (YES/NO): YES